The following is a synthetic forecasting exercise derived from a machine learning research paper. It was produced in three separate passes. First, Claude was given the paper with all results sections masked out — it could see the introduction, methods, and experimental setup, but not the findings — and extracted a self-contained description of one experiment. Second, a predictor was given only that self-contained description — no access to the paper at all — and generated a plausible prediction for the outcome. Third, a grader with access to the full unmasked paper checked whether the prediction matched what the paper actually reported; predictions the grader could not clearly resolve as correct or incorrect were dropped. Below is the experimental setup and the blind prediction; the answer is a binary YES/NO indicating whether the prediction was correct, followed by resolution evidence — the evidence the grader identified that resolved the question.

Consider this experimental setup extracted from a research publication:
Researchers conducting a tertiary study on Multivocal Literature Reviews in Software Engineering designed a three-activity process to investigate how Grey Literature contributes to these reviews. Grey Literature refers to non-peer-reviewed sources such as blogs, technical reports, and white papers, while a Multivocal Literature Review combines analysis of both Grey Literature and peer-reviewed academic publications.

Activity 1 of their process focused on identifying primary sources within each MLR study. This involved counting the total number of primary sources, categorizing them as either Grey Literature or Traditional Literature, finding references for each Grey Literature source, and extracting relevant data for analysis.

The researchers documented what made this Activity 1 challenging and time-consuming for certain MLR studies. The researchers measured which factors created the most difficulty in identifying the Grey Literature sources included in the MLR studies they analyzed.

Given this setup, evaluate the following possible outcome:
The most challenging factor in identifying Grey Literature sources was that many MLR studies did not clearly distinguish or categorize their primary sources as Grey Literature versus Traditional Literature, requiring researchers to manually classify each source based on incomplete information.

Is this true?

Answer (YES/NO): NO